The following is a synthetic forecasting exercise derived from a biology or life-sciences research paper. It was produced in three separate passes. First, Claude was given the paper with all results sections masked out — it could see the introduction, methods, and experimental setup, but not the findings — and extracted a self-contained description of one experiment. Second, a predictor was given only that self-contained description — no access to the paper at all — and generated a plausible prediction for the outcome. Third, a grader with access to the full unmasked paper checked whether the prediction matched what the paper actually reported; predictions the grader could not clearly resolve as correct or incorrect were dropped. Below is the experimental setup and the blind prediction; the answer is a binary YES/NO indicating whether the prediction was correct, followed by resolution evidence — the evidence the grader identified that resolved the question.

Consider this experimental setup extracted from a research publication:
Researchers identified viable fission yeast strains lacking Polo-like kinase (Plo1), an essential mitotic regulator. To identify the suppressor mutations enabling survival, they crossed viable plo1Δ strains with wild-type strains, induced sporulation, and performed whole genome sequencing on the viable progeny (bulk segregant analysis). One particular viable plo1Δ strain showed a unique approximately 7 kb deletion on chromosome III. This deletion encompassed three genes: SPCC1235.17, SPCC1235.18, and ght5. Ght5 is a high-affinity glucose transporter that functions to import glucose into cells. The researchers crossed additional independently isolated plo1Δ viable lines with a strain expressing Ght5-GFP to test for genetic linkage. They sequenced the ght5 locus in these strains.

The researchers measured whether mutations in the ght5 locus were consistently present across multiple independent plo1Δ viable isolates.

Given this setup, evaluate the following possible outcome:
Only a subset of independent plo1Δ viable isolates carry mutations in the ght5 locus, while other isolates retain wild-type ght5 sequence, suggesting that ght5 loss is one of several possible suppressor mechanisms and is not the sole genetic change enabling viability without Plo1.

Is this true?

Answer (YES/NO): YES